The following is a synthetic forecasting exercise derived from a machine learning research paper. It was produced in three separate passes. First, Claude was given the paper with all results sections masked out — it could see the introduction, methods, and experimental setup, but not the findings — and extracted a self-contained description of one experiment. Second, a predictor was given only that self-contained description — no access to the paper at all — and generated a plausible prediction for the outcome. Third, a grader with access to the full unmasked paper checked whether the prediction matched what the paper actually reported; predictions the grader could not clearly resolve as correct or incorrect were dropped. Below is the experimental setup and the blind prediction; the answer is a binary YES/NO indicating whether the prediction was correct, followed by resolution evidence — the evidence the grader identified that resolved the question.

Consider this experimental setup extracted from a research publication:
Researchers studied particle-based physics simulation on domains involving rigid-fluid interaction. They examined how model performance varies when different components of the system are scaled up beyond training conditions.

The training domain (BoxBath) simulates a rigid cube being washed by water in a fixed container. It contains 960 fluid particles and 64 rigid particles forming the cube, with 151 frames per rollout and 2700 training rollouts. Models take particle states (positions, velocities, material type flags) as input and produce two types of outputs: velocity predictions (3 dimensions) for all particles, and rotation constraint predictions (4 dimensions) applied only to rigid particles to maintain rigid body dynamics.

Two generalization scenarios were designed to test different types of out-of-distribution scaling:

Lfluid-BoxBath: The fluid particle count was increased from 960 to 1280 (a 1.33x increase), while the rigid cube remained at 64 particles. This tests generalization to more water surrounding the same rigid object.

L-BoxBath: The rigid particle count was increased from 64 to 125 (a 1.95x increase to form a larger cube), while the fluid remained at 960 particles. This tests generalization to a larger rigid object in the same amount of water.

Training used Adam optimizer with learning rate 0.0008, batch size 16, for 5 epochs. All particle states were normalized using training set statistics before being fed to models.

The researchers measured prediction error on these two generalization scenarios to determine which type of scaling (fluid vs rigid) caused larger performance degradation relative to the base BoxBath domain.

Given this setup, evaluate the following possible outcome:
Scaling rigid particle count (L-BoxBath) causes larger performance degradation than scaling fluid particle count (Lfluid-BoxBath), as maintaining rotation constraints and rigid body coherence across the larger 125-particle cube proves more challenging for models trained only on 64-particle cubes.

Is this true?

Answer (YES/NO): NO